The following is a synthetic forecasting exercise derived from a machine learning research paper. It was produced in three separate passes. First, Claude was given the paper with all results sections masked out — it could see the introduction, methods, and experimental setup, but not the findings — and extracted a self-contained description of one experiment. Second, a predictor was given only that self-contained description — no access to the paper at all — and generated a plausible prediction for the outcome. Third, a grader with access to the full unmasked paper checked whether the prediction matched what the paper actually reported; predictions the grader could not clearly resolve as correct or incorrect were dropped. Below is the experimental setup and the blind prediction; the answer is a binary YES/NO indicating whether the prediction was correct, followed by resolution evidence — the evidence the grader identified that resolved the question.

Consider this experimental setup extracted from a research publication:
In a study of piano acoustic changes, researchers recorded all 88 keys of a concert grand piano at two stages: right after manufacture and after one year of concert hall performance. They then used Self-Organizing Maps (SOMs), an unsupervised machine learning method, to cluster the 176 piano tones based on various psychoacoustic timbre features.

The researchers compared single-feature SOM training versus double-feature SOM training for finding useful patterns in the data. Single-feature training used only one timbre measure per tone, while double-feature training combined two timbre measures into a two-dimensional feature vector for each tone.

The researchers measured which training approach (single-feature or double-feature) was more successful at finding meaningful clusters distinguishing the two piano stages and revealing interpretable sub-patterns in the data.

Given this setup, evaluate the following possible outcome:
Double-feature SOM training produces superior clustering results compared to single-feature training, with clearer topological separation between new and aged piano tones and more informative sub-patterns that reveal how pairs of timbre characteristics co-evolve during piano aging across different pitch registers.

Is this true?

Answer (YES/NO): NO